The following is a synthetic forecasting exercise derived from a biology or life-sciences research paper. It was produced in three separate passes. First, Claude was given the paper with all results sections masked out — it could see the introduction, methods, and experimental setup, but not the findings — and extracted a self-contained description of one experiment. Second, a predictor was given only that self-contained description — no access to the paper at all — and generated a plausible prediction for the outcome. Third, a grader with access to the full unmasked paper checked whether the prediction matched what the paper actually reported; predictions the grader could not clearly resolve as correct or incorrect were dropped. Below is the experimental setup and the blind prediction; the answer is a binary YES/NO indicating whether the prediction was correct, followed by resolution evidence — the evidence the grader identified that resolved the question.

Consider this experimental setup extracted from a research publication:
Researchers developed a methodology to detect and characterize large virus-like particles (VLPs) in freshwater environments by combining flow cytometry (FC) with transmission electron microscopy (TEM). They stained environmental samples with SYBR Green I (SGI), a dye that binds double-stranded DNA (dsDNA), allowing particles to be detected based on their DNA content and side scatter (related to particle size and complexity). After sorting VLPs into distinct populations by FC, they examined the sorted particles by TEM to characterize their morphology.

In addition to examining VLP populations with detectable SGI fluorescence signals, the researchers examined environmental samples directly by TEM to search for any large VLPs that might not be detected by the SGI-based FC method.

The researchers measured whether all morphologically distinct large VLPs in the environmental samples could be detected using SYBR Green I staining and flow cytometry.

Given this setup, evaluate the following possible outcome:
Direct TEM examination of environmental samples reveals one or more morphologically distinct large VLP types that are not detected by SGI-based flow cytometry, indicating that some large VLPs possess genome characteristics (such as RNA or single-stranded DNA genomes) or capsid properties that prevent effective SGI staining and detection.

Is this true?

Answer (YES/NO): YES